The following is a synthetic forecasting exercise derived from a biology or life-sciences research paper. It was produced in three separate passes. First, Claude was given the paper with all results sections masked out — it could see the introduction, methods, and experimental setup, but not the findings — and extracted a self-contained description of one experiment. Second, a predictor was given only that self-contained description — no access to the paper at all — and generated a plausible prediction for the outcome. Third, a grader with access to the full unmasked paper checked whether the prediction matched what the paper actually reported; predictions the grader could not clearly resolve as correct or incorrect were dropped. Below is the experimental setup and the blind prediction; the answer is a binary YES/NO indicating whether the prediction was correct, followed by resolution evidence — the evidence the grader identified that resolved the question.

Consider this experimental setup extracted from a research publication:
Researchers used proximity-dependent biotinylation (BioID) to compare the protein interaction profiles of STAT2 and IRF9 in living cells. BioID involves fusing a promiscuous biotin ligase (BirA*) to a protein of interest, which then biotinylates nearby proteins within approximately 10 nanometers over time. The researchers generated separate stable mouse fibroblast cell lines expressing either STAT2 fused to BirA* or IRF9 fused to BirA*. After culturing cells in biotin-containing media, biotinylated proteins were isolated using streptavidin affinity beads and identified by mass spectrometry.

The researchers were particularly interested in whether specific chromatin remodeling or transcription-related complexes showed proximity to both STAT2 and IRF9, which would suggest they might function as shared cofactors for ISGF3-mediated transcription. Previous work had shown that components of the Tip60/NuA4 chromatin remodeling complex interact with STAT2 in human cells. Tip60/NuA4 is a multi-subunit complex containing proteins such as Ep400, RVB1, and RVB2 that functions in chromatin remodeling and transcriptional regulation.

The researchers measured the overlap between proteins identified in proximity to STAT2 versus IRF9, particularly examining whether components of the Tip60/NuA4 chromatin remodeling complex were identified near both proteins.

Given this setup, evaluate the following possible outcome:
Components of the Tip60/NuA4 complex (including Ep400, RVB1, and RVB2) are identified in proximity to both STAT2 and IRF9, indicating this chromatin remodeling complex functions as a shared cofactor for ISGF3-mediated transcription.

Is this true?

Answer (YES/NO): NO